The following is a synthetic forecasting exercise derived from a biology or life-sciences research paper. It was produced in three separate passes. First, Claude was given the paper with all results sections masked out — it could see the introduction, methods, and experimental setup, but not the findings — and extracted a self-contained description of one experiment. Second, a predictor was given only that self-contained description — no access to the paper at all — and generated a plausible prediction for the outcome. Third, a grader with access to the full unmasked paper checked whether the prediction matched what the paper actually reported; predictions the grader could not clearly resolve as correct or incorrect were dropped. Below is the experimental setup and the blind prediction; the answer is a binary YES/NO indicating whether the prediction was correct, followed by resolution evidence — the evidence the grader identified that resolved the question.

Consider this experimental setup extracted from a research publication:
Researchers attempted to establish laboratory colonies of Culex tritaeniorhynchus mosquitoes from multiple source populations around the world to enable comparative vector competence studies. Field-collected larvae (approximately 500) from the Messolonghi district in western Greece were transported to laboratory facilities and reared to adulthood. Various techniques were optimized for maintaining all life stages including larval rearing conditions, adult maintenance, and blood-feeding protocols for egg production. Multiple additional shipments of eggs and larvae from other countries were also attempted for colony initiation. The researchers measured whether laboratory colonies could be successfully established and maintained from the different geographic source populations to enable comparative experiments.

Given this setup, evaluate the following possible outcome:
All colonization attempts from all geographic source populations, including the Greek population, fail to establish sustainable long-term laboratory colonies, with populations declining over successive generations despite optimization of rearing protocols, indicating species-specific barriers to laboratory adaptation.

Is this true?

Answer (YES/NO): NO